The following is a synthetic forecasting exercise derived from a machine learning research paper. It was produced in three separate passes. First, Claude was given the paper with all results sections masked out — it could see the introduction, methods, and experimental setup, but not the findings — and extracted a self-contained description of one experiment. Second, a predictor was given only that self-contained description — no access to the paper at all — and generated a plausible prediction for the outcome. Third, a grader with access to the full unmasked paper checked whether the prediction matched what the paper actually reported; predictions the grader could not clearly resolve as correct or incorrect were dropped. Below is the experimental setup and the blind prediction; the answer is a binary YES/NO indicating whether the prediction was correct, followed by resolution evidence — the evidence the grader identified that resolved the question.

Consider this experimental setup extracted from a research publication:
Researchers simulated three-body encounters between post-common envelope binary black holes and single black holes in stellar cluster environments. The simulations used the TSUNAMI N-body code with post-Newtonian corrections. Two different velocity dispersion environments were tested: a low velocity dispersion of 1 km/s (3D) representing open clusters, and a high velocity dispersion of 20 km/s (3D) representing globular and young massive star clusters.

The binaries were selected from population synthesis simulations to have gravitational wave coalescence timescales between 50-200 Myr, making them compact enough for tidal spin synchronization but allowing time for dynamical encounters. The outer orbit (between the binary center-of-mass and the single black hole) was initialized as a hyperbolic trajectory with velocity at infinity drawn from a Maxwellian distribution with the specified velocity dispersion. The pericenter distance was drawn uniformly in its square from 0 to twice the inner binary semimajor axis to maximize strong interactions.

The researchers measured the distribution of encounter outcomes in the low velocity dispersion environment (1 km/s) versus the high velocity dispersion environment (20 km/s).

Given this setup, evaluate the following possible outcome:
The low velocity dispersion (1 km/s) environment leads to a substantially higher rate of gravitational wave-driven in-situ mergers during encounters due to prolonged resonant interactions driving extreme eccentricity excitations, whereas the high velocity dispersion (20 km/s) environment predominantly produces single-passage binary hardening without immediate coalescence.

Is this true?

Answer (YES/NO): NO